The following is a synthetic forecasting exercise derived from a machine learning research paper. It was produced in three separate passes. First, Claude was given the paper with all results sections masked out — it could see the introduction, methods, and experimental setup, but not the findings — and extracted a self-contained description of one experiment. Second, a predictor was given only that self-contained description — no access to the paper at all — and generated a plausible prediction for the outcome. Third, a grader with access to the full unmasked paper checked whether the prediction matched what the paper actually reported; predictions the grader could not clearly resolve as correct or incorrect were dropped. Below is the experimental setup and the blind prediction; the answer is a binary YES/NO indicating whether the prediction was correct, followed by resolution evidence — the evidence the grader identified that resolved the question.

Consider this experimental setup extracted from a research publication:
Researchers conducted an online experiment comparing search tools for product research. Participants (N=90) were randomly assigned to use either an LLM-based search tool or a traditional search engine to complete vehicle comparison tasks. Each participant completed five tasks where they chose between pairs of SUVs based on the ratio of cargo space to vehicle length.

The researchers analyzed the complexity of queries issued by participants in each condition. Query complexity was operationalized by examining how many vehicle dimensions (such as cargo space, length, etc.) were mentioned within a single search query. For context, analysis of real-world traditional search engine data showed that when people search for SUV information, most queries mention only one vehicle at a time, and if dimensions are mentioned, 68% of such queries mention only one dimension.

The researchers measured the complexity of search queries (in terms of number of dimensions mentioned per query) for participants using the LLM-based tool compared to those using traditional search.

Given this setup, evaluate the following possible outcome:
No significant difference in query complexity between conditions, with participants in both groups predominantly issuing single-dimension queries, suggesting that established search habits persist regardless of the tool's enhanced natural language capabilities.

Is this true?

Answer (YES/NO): NO